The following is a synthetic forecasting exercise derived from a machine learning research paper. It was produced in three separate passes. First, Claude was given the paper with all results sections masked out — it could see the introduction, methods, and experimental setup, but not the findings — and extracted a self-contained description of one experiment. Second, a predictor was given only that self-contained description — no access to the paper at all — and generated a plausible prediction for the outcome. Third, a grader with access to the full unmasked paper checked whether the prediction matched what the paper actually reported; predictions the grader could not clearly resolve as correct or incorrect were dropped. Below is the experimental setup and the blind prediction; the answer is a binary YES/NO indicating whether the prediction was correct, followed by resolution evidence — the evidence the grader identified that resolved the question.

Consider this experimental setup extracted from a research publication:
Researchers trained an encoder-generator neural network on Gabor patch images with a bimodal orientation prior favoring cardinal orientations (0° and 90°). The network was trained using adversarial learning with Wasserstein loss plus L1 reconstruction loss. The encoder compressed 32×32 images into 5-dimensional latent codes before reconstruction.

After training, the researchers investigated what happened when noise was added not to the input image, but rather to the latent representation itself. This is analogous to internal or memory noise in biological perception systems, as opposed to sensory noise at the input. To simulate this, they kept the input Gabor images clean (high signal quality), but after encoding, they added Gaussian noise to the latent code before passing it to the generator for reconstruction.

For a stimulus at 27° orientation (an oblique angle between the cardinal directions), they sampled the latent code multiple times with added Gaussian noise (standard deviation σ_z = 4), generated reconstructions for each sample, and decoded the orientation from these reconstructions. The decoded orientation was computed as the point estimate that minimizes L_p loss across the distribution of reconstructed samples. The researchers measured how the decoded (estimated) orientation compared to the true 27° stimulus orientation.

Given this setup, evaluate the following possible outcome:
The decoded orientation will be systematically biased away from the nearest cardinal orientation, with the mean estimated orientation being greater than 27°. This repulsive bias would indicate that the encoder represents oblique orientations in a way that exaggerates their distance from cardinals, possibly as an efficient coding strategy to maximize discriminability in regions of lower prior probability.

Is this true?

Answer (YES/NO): YES